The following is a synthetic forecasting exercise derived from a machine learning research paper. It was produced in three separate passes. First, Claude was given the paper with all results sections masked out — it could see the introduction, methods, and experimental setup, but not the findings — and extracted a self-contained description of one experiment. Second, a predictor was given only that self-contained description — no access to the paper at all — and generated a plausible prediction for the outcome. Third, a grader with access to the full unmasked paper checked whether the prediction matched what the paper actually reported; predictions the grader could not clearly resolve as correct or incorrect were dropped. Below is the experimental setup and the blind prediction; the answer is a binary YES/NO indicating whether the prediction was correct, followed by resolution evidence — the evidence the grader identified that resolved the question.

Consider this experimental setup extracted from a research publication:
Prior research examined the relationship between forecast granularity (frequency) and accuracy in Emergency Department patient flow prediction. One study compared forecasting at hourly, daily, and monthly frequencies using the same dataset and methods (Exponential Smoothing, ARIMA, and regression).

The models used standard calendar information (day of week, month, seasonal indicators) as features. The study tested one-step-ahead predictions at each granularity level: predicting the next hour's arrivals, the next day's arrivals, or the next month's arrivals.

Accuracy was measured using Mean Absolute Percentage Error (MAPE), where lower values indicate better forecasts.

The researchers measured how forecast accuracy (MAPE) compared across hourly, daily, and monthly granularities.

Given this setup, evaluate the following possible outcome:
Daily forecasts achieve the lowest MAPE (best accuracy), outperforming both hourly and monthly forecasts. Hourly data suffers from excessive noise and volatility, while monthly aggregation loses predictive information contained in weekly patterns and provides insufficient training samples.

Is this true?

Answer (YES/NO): NO